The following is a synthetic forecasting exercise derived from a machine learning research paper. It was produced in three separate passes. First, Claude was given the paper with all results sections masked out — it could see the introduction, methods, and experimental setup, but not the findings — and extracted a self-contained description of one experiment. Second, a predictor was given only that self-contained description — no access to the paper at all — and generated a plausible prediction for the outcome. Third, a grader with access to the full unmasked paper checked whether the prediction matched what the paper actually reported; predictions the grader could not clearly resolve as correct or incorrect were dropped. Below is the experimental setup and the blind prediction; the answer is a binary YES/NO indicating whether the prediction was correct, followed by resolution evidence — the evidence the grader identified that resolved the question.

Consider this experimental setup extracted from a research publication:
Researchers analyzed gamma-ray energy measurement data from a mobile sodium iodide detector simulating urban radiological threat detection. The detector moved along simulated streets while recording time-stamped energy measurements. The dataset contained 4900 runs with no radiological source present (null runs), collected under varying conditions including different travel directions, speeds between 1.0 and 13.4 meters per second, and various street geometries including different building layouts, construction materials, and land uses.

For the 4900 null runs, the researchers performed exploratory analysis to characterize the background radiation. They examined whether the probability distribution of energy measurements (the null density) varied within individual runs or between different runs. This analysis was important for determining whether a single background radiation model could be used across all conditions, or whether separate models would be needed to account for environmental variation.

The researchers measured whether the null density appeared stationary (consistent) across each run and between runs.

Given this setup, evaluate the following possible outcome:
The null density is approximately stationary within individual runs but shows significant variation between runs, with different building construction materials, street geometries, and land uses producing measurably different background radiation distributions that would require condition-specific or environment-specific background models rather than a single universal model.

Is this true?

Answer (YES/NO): NO